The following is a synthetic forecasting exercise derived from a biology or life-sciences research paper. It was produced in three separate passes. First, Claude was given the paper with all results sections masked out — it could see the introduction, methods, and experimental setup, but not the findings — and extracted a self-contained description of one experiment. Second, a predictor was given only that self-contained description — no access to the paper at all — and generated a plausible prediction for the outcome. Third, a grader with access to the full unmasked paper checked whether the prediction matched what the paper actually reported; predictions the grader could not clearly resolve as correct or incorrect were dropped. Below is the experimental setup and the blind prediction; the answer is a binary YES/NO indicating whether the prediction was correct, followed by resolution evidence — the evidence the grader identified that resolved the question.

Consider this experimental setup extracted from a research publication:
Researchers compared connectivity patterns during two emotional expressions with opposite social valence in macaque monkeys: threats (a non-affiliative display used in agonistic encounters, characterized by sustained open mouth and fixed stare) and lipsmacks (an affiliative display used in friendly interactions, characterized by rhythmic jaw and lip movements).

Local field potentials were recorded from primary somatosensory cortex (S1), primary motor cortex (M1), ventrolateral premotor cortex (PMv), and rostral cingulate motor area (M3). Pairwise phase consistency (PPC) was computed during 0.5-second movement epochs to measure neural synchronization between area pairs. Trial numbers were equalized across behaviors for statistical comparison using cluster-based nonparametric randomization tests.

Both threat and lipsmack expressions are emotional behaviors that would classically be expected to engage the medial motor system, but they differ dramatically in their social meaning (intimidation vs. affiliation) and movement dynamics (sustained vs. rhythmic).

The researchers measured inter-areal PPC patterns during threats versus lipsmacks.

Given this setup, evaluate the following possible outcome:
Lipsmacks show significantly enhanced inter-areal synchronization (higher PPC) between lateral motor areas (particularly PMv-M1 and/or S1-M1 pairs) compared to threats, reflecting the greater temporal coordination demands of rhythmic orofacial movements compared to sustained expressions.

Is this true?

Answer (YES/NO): NO